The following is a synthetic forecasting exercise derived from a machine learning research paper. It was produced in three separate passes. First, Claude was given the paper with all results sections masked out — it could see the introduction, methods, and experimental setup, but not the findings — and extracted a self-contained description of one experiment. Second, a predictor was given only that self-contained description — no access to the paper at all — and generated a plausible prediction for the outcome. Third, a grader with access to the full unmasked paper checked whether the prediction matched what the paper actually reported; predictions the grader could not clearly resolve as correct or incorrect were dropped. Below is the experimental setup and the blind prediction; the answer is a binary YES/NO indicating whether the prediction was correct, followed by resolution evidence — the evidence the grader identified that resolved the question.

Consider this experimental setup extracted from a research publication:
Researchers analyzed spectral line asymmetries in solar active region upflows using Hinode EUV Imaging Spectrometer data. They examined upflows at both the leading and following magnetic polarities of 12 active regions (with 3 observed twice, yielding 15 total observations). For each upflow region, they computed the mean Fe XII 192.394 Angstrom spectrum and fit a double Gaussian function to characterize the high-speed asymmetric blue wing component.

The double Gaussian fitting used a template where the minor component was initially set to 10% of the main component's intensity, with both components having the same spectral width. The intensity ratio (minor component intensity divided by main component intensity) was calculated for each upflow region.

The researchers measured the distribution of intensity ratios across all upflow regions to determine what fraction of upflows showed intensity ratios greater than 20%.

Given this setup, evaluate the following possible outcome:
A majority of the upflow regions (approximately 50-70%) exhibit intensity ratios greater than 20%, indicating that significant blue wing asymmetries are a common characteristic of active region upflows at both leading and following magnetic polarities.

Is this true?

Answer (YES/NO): NO